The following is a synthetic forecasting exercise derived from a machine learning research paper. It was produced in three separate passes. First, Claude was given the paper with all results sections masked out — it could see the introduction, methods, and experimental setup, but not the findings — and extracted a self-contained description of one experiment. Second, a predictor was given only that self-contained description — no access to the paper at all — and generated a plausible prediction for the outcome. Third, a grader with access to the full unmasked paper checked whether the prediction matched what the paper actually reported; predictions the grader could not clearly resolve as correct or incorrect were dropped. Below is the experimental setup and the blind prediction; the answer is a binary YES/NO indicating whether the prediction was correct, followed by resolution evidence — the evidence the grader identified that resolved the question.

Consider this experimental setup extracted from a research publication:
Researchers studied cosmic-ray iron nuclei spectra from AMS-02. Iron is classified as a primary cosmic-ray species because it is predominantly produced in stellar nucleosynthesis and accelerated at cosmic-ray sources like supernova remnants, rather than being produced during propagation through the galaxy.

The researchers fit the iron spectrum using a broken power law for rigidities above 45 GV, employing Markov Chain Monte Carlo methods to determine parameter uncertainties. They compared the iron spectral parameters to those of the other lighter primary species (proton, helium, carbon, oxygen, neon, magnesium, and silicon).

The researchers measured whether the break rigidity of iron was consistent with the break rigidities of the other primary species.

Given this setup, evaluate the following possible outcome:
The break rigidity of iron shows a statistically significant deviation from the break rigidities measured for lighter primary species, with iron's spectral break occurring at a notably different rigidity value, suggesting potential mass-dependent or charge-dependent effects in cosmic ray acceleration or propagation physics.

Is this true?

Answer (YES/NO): NO